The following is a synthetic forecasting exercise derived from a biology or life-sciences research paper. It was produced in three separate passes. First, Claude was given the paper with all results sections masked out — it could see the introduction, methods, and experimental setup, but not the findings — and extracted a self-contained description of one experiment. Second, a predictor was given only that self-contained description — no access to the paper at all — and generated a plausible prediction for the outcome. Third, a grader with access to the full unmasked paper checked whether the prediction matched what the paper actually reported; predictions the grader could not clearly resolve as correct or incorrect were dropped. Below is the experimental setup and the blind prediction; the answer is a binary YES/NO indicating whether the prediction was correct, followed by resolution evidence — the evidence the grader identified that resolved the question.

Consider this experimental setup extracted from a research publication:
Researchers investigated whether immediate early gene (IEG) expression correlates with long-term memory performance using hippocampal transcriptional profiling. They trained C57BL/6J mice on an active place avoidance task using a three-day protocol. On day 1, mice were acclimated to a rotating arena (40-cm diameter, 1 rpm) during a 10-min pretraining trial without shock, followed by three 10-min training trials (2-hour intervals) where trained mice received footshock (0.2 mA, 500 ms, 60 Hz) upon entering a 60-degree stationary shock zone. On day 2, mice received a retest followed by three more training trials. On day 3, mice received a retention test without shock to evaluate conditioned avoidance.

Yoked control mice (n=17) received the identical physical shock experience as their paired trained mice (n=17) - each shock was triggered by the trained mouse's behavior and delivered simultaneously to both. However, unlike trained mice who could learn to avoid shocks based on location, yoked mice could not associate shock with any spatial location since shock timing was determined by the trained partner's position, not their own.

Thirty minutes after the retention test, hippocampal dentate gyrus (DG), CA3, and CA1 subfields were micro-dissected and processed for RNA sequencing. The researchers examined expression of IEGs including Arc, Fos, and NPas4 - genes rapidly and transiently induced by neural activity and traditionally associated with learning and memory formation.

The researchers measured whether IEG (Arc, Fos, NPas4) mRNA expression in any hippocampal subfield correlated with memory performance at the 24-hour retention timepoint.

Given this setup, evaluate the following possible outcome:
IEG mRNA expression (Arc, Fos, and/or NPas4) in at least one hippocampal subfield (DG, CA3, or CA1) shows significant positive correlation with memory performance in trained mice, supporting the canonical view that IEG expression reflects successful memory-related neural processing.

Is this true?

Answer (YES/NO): YES